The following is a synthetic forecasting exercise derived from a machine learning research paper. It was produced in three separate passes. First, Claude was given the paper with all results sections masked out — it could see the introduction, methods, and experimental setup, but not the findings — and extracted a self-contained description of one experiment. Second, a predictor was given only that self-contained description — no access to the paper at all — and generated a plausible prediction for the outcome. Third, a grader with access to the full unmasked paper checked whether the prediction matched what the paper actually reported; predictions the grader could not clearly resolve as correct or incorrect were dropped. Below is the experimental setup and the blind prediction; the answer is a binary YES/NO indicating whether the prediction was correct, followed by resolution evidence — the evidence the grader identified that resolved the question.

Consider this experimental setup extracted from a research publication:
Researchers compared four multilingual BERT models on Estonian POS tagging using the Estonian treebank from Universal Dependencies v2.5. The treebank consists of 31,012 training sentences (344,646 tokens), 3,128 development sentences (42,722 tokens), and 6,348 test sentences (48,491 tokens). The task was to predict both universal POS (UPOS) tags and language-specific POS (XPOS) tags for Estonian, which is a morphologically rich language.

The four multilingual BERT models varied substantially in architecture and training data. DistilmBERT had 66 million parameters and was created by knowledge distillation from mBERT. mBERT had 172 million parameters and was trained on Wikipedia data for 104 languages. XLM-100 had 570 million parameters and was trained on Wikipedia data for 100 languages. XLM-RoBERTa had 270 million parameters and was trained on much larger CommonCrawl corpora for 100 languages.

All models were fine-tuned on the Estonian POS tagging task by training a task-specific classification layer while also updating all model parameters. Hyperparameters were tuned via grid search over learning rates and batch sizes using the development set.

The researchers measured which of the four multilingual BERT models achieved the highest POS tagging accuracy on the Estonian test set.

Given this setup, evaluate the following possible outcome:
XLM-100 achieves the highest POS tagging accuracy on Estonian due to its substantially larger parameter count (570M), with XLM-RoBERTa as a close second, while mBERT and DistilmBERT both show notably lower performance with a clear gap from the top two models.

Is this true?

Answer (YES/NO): NO